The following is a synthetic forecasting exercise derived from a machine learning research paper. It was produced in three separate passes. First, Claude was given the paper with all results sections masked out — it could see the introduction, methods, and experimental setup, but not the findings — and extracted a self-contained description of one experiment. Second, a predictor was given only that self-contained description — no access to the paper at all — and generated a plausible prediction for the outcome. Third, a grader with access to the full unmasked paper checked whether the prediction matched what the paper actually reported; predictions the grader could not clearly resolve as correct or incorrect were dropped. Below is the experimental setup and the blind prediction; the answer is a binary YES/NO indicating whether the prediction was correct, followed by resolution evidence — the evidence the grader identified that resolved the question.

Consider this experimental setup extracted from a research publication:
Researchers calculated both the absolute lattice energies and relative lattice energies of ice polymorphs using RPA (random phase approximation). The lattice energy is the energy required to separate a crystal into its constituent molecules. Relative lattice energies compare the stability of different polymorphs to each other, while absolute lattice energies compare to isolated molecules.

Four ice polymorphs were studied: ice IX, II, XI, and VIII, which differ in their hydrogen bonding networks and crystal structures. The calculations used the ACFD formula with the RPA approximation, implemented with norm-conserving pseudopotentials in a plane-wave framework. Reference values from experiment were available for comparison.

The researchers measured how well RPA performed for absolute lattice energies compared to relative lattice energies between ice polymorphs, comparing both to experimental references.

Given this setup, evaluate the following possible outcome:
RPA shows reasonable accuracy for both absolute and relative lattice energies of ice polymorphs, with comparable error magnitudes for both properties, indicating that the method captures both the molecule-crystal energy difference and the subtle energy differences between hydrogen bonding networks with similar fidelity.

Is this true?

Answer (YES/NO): NO